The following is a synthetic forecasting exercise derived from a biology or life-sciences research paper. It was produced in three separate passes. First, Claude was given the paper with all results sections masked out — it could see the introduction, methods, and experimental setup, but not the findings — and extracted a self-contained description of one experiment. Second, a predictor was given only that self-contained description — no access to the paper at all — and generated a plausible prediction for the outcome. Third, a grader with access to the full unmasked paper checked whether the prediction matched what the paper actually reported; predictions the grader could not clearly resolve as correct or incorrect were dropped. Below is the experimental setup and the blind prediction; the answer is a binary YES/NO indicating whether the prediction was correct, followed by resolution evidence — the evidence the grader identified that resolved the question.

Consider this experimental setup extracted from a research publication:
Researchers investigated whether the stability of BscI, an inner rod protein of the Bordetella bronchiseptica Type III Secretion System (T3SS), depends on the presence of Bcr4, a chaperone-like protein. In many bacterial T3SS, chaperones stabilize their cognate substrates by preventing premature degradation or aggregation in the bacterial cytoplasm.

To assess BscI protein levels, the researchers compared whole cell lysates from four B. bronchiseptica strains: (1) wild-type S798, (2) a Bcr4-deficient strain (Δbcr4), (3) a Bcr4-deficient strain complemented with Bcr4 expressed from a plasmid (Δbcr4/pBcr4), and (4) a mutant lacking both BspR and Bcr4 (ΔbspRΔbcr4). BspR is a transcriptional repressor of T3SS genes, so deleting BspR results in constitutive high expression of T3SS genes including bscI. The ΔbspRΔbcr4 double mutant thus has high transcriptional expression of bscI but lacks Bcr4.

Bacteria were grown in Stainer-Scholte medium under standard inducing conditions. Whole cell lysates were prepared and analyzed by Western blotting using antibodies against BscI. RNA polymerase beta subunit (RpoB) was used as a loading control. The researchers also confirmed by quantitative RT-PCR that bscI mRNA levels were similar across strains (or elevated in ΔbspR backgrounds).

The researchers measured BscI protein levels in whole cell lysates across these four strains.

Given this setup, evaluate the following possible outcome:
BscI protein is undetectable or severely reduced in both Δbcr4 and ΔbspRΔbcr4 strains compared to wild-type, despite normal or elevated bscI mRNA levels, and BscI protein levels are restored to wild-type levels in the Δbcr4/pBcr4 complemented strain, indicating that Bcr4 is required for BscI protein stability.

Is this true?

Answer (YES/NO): NO